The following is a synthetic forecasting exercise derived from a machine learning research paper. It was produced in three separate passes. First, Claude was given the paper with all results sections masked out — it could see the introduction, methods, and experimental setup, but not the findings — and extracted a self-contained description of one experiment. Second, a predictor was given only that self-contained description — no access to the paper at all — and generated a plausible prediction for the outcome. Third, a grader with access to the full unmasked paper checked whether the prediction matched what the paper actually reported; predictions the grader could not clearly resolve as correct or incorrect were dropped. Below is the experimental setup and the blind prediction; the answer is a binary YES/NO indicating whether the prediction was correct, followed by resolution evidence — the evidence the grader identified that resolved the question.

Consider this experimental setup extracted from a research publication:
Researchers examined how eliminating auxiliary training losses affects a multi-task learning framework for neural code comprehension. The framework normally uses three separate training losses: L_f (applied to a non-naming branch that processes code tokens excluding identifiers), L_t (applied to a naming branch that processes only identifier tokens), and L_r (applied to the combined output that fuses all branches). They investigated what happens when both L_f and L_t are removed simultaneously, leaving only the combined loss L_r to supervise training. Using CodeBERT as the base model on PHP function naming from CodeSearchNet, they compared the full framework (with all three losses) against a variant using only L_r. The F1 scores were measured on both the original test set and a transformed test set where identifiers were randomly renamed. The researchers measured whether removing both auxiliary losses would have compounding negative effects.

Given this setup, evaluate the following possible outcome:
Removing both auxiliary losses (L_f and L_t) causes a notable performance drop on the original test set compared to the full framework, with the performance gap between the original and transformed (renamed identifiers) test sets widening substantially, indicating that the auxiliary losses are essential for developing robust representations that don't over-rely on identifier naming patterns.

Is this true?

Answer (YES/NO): NO